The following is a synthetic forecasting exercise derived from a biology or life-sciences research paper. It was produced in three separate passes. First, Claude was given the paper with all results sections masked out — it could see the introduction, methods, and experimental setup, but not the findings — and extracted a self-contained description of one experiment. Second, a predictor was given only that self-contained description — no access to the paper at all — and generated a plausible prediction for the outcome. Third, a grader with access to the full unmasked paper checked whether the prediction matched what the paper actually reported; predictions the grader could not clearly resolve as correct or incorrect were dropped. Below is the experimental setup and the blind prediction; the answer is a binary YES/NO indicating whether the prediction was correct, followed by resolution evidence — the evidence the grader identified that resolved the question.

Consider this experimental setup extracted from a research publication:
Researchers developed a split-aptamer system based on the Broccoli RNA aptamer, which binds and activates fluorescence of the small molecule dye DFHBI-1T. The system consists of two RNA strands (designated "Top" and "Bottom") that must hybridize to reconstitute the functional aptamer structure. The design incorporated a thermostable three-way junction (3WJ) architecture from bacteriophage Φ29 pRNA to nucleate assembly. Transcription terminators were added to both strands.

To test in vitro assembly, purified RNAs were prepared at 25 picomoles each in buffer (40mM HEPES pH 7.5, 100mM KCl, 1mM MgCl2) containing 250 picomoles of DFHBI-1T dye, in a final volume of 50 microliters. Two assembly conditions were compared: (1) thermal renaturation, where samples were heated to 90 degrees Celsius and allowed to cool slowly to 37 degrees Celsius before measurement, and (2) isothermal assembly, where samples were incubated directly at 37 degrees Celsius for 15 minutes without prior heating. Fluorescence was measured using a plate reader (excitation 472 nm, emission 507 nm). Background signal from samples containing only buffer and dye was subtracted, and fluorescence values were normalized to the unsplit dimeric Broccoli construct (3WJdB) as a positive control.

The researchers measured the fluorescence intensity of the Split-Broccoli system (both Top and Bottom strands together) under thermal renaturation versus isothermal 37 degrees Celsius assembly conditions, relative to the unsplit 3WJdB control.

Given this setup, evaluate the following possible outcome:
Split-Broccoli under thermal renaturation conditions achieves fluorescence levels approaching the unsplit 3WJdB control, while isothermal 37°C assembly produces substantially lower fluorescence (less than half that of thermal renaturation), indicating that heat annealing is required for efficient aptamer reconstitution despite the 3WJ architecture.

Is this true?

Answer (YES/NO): NO